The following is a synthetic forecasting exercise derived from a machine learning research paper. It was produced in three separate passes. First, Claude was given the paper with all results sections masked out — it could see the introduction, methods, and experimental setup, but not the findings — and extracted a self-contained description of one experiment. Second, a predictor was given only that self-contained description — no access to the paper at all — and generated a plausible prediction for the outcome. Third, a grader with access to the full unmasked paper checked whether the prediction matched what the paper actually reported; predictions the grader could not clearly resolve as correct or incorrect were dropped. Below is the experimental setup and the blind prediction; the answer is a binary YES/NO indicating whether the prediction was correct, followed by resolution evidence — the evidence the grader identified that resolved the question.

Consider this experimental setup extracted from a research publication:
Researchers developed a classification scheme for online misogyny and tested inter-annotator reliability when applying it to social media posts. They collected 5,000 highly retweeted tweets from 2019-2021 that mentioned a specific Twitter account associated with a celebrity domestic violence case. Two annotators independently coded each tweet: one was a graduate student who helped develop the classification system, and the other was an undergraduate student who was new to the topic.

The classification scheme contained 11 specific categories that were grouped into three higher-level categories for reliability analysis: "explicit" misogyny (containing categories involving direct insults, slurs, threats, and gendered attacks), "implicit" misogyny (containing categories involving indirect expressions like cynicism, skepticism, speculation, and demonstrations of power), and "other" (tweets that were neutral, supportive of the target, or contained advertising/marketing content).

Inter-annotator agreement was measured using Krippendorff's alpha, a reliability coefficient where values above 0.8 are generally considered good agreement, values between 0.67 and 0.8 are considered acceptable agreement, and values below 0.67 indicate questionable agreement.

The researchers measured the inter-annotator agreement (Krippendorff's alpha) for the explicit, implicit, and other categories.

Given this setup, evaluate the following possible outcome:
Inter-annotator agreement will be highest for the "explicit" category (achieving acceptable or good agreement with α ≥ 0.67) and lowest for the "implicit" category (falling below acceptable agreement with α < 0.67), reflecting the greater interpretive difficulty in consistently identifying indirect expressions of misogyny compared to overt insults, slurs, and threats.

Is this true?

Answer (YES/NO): NO